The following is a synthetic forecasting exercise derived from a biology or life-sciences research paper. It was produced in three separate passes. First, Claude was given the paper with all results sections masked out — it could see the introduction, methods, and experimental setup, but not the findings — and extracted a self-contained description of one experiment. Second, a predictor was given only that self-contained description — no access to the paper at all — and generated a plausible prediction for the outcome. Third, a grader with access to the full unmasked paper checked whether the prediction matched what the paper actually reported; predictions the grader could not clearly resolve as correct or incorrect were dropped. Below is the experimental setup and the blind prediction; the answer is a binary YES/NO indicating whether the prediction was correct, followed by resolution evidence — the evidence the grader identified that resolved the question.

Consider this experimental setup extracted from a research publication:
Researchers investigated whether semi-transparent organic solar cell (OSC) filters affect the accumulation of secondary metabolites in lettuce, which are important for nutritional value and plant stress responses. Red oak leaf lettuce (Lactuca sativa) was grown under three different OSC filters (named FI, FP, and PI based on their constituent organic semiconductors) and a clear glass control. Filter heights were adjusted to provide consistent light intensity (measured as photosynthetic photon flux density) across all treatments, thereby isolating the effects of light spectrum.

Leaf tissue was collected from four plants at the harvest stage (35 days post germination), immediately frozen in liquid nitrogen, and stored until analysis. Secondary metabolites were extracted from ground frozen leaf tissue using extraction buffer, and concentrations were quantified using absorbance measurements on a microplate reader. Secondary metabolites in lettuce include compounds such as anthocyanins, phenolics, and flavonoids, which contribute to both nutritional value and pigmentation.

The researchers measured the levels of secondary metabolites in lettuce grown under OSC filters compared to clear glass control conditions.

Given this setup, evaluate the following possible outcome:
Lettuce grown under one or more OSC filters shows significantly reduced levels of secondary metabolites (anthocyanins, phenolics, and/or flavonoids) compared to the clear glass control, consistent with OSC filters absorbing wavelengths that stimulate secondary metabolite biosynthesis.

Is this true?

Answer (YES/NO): NO